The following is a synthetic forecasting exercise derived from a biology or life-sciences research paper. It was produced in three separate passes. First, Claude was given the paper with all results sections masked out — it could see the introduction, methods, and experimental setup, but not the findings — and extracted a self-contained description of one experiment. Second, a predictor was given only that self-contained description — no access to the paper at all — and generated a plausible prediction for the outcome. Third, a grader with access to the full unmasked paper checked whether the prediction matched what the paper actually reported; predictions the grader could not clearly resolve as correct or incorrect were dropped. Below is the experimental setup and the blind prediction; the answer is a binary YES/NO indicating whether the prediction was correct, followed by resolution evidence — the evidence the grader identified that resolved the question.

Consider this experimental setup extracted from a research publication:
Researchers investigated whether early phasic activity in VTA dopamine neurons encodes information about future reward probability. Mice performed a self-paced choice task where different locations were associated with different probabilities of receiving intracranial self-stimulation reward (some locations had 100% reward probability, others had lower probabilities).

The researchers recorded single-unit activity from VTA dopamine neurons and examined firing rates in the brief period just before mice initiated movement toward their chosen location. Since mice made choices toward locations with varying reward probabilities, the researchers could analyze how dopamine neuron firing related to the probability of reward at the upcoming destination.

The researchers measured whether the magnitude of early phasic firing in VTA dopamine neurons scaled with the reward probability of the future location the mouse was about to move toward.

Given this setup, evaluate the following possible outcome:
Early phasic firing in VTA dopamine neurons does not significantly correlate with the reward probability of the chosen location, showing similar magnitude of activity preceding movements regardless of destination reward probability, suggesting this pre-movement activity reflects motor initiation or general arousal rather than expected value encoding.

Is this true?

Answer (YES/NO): NO